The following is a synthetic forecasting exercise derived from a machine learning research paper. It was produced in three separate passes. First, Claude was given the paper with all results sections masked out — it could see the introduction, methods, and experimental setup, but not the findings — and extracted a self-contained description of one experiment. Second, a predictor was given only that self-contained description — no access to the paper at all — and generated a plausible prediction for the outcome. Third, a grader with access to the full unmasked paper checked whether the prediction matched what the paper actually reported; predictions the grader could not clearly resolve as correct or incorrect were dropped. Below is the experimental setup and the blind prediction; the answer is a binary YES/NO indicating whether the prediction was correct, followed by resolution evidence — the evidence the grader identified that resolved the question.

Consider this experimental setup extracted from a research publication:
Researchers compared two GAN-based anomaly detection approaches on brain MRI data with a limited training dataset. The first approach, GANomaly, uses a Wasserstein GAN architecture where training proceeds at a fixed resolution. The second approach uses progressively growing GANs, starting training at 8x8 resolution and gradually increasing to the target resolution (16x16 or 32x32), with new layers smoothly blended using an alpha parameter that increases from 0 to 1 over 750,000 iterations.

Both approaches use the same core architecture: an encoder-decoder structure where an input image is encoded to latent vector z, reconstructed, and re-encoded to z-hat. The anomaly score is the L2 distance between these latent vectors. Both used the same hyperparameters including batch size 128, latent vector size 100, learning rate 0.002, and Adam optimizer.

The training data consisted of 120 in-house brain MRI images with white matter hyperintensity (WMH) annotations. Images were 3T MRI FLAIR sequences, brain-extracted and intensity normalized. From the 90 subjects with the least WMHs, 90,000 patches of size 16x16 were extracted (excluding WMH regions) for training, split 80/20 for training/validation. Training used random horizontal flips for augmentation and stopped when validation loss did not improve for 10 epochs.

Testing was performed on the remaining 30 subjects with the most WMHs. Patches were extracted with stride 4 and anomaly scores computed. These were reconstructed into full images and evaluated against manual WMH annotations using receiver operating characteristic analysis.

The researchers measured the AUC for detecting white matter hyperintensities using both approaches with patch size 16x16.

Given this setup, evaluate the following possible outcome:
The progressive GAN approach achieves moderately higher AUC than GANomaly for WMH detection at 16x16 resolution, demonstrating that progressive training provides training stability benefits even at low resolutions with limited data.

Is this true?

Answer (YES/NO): NO